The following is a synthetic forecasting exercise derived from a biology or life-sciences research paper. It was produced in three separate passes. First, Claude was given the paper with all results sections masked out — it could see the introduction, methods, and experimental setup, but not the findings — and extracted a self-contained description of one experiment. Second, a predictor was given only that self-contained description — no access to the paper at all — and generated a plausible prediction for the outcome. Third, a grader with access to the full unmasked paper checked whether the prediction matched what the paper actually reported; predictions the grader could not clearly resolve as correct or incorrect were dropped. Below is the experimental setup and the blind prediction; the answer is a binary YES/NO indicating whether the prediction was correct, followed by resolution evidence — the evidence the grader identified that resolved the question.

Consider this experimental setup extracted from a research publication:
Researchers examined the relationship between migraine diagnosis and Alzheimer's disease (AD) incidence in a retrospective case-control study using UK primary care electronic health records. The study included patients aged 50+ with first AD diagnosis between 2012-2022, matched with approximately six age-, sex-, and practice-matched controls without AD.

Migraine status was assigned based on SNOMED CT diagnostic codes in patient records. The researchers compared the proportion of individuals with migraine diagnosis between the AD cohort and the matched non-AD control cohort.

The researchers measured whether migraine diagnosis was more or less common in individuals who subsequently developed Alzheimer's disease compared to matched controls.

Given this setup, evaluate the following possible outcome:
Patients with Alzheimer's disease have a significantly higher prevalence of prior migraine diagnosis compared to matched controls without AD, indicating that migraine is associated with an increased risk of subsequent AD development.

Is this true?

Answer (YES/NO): NO